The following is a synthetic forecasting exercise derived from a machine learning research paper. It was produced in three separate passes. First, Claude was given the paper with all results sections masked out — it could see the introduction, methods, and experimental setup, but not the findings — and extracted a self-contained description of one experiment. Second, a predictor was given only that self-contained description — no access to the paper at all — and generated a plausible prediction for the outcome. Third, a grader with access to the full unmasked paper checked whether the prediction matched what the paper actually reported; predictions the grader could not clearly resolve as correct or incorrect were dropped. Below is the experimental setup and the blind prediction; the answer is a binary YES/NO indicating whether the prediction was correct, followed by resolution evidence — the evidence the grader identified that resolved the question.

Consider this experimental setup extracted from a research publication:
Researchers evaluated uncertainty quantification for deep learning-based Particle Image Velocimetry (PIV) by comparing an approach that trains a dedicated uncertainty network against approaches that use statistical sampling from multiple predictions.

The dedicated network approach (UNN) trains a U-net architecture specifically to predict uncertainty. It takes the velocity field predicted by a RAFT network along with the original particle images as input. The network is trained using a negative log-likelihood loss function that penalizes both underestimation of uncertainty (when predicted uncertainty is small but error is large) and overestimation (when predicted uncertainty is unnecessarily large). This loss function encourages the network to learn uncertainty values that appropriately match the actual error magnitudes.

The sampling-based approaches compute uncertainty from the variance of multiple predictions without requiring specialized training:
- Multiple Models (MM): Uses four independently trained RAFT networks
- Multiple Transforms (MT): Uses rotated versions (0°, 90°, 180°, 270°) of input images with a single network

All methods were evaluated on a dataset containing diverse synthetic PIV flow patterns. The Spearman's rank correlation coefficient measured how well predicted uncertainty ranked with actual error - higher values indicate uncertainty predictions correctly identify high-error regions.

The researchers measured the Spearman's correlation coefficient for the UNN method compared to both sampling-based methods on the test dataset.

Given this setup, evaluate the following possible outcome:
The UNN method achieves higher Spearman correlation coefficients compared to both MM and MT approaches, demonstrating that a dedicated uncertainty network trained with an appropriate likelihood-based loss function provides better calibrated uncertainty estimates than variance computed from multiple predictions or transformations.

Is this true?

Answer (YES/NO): YES